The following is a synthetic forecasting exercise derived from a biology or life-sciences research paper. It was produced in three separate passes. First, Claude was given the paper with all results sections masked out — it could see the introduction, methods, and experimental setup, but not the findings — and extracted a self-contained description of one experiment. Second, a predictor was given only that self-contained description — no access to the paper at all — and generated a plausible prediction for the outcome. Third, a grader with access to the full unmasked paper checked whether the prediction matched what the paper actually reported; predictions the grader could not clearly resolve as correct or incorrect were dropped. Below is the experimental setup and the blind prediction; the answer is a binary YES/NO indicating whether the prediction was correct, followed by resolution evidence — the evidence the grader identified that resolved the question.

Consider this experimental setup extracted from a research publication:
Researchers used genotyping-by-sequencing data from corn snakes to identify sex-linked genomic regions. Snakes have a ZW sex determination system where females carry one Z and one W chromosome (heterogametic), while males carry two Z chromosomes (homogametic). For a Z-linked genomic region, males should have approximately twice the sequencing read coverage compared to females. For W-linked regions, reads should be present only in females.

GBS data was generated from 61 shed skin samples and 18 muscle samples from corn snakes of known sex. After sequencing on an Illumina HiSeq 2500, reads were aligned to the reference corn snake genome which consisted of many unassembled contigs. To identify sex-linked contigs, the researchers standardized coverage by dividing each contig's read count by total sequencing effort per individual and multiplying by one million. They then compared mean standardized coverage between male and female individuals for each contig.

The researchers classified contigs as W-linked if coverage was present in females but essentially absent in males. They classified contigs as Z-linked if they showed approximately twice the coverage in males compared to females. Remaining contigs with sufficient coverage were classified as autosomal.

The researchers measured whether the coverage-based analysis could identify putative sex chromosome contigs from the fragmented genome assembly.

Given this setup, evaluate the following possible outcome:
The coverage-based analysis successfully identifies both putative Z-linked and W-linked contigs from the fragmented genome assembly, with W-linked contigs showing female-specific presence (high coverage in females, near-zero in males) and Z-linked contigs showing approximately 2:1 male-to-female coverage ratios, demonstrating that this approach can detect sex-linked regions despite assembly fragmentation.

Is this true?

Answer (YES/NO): YES